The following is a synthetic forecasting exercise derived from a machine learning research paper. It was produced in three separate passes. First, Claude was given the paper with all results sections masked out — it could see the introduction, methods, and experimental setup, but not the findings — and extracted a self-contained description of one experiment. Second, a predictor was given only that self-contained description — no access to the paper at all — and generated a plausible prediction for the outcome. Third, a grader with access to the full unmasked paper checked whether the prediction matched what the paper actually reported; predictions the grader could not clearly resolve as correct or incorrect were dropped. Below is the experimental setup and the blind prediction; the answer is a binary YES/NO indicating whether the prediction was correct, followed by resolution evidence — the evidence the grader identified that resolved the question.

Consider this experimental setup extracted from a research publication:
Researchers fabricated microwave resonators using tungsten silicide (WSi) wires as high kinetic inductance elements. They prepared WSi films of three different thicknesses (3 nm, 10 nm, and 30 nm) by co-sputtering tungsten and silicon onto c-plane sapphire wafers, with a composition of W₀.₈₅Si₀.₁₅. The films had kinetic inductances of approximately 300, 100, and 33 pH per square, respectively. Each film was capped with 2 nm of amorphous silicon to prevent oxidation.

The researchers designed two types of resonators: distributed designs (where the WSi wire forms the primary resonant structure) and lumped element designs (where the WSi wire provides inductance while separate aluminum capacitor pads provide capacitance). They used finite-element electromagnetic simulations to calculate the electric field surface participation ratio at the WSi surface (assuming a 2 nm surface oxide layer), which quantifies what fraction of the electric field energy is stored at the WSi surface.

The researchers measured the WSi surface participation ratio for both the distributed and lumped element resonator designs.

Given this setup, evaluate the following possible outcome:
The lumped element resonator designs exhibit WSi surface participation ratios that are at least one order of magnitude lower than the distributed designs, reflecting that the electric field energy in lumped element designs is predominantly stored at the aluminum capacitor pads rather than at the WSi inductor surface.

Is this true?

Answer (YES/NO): YES